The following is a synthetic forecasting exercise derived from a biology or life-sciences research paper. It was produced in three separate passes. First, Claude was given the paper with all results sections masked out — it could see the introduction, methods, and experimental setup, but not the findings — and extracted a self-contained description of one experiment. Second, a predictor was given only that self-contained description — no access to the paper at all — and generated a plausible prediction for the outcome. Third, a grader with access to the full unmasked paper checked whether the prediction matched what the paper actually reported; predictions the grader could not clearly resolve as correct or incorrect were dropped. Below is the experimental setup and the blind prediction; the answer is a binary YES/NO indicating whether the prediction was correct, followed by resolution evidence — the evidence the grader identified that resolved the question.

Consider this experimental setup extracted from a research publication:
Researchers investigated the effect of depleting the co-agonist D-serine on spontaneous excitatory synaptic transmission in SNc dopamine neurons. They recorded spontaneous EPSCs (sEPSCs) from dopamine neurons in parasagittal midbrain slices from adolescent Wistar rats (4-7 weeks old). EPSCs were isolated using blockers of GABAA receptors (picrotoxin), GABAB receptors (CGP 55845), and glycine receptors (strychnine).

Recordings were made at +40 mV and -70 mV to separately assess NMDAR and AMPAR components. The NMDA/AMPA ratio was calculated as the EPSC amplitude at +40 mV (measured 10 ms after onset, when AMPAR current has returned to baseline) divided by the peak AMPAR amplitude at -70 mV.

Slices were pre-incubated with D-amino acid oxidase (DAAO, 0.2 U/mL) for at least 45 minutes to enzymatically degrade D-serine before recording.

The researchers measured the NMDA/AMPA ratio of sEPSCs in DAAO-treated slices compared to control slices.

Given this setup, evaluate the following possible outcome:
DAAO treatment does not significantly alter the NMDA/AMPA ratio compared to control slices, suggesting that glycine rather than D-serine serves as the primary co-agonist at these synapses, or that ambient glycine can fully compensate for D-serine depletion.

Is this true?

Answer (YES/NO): NO